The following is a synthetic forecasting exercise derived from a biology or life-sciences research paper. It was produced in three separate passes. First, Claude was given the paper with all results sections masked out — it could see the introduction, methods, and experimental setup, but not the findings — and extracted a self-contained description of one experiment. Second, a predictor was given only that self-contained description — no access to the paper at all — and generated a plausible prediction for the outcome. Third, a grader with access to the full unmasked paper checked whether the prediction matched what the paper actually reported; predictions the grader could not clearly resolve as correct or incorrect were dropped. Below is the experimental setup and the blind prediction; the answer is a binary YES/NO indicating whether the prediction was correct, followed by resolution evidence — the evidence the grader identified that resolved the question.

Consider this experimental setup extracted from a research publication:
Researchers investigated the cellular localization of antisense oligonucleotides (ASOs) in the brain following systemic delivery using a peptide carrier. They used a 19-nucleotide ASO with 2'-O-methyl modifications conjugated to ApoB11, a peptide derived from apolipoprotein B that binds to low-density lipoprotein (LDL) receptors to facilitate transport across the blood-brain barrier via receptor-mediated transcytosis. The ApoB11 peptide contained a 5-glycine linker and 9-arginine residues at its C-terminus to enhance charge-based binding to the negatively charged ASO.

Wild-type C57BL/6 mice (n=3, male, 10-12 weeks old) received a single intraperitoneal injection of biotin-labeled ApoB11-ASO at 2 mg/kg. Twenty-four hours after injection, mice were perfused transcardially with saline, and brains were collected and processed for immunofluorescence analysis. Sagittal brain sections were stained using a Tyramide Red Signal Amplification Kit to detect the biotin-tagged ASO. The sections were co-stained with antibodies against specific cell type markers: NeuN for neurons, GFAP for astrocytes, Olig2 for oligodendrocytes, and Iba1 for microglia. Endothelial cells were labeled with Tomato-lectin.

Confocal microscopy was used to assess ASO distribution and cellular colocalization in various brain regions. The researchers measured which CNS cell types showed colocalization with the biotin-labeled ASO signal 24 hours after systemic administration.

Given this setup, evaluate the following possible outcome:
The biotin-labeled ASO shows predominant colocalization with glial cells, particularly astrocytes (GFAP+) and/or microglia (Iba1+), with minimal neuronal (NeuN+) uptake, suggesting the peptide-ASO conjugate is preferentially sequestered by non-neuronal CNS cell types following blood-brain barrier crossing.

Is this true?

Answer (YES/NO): NO